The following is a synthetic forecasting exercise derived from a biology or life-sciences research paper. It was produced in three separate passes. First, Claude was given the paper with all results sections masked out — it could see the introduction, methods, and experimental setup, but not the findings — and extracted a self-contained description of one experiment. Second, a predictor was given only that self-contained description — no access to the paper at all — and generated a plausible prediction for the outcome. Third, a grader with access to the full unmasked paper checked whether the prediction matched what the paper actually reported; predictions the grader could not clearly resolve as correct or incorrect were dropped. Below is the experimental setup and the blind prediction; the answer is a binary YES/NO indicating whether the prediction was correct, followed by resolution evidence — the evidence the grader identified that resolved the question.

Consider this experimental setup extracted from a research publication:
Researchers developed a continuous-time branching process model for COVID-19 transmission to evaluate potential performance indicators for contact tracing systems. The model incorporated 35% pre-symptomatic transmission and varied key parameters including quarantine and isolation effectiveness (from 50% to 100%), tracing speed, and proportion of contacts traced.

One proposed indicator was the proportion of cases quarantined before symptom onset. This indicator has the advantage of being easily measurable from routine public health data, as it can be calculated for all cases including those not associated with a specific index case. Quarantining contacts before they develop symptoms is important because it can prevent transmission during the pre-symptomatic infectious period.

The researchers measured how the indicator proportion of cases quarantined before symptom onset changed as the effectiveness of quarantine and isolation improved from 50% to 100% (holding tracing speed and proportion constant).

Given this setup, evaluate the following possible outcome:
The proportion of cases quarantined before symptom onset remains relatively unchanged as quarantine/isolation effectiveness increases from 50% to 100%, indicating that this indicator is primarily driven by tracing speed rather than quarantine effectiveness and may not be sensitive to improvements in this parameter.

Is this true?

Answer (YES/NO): NO